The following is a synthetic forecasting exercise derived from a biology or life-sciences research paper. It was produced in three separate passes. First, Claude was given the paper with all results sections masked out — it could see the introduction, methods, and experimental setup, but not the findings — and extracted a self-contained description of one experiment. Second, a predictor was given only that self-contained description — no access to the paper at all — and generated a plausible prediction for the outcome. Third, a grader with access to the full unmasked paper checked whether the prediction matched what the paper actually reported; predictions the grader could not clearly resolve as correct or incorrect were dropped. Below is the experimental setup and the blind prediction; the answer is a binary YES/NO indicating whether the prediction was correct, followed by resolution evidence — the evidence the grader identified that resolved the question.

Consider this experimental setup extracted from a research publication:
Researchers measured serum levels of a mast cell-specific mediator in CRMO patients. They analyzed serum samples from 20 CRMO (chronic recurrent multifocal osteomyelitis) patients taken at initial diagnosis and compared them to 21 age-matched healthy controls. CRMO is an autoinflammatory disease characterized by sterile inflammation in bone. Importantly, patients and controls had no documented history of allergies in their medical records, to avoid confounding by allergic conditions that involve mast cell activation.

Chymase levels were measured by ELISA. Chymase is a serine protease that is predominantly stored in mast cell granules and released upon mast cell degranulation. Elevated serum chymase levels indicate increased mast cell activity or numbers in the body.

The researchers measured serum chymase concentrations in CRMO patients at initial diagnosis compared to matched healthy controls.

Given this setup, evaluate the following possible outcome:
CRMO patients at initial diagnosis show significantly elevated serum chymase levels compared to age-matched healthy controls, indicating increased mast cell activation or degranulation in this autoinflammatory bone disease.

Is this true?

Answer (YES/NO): YES